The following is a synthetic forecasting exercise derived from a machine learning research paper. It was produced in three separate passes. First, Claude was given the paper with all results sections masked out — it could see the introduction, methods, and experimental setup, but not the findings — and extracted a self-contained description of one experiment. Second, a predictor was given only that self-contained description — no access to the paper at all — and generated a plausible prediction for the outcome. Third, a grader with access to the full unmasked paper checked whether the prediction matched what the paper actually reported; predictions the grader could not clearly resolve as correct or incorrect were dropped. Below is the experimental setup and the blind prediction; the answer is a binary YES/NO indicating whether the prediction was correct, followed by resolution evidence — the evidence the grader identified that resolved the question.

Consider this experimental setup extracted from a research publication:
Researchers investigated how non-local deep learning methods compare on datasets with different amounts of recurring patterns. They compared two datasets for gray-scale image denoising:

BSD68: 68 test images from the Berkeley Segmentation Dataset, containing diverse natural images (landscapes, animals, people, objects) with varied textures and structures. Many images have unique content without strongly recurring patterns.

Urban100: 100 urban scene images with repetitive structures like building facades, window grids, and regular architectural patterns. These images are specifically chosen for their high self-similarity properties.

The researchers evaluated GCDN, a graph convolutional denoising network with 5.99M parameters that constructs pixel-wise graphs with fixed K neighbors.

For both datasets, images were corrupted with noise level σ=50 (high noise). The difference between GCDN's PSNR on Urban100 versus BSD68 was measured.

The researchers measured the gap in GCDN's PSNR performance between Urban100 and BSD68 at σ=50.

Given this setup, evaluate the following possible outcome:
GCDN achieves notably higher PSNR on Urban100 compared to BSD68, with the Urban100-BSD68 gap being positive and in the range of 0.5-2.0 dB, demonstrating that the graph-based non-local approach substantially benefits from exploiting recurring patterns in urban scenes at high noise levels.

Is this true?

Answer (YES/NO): YES